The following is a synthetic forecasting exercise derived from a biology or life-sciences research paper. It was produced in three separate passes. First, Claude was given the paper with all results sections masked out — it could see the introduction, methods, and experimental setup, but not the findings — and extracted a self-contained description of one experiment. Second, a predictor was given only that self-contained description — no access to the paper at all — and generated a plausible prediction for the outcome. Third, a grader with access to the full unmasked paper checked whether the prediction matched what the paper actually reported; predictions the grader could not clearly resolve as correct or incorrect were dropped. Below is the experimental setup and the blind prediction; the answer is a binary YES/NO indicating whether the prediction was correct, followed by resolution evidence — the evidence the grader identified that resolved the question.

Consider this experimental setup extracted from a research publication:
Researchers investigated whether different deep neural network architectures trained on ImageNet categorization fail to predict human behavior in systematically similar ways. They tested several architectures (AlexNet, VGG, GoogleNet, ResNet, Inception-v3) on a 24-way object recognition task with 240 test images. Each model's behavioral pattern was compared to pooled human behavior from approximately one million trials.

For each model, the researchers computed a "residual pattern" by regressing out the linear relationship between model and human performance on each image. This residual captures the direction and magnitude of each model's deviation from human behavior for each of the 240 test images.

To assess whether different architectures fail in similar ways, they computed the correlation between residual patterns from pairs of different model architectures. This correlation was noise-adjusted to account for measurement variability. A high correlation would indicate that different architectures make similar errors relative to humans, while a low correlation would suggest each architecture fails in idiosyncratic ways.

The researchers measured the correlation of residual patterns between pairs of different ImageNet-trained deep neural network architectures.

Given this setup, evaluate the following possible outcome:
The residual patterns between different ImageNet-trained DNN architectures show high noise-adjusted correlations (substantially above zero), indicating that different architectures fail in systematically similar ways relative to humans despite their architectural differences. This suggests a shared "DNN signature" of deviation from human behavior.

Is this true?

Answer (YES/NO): YES